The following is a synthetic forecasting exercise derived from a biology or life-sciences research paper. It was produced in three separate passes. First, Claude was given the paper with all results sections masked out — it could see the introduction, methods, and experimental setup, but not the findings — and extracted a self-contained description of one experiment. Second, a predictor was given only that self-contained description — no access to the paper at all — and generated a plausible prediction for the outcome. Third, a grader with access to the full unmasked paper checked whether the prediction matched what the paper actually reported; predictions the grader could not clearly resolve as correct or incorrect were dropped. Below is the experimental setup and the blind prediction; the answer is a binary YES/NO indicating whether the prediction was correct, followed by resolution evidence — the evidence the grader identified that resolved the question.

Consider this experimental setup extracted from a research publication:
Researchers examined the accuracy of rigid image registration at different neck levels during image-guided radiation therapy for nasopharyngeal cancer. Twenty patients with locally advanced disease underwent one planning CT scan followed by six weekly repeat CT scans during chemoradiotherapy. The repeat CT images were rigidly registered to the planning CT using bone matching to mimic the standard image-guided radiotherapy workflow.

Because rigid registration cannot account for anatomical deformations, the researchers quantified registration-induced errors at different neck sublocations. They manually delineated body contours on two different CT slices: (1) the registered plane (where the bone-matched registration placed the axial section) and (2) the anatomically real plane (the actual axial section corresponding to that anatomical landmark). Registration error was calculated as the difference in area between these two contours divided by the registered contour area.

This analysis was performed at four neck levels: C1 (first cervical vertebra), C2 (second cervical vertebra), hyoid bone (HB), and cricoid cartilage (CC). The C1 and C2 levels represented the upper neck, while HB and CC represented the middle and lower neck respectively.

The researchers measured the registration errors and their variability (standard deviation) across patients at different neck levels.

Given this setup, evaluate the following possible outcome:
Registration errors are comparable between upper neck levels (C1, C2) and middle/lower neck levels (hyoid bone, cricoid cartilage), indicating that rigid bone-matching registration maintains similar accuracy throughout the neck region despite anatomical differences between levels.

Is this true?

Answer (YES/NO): NO